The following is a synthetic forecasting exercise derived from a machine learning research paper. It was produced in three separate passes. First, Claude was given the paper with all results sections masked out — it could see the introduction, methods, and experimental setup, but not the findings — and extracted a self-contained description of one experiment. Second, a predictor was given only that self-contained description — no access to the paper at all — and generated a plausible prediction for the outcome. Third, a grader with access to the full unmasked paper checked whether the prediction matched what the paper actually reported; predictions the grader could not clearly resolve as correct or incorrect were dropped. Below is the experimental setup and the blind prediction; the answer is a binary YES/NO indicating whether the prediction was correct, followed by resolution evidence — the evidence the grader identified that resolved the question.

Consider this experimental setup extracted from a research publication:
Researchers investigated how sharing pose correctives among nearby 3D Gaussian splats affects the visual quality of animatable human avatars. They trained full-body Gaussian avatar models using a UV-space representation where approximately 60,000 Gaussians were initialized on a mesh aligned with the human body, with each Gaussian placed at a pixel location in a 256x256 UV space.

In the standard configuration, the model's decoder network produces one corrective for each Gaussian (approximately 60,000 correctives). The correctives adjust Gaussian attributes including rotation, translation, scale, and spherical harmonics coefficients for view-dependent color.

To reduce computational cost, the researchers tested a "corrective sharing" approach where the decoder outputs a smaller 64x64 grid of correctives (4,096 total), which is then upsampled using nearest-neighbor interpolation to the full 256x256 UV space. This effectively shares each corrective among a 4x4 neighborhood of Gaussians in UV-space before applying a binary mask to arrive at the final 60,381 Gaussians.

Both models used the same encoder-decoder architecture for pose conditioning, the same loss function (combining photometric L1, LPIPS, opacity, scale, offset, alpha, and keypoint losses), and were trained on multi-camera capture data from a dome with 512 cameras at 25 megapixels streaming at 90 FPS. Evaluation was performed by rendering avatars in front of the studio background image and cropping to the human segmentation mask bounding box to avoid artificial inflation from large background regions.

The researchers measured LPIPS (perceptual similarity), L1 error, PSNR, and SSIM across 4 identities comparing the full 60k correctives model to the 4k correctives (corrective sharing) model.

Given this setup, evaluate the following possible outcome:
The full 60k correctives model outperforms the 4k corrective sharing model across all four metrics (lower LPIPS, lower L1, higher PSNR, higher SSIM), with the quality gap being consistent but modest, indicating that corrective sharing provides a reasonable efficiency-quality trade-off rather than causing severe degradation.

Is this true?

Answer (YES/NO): NO